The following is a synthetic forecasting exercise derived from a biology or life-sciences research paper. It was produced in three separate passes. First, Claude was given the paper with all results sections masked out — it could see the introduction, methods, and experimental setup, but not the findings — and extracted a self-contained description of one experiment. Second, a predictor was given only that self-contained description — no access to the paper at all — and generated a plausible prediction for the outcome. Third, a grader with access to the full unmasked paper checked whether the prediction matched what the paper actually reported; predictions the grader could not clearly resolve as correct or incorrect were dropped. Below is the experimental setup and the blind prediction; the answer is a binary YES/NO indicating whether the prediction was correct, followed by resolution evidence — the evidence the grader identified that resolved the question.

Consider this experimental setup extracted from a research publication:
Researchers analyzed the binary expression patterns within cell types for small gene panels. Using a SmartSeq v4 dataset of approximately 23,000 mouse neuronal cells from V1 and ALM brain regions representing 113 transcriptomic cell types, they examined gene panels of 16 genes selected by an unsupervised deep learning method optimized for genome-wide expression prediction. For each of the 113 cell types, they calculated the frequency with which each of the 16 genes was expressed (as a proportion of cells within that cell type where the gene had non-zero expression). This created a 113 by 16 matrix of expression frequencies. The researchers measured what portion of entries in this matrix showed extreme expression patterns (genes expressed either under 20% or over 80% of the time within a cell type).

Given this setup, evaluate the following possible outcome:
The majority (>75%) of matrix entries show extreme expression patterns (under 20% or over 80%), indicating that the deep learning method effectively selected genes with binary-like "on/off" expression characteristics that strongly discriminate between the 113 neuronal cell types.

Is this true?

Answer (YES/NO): NO